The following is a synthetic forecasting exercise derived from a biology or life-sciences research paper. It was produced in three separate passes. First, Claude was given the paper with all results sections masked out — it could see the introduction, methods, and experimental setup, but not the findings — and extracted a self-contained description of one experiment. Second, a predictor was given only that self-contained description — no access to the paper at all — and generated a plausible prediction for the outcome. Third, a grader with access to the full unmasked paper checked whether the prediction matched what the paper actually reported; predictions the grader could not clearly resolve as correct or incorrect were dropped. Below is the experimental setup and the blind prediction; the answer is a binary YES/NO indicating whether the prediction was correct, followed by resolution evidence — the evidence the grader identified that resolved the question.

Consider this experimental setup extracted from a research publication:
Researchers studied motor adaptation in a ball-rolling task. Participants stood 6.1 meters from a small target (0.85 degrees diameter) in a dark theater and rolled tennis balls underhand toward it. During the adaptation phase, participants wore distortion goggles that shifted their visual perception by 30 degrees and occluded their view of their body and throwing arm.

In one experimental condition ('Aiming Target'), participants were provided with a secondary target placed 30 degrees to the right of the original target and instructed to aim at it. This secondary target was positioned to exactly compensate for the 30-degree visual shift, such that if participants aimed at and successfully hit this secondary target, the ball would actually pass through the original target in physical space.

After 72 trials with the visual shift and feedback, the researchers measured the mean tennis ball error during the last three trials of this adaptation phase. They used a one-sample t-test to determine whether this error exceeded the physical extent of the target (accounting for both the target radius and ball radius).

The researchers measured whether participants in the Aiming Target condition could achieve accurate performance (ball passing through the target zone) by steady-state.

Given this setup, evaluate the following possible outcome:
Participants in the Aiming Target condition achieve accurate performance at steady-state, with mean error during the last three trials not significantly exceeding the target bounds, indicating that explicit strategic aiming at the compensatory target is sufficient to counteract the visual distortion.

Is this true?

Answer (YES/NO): NO